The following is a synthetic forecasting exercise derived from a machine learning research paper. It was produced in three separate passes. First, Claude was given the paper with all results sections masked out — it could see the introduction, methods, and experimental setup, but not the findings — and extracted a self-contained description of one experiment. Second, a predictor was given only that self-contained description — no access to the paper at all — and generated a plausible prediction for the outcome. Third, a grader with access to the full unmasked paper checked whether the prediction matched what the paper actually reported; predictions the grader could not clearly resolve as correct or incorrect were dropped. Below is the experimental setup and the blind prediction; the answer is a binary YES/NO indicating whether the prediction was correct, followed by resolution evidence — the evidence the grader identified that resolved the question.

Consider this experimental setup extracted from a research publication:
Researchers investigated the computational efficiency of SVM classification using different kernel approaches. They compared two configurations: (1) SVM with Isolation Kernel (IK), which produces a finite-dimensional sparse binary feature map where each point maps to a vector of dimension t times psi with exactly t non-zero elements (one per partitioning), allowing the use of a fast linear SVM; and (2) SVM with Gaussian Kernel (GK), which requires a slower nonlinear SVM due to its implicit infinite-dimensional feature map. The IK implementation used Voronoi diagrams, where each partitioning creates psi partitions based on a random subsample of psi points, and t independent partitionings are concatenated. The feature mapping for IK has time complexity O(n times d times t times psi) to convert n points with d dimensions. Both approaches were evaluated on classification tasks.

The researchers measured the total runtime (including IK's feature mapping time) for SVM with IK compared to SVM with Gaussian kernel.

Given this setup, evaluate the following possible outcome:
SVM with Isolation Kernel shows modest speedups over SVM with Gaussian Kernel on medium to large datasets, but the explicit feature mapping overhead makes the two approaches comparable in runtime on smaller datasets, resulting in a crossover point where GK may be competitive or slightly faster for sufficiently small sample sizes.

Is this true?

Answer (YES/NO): NO